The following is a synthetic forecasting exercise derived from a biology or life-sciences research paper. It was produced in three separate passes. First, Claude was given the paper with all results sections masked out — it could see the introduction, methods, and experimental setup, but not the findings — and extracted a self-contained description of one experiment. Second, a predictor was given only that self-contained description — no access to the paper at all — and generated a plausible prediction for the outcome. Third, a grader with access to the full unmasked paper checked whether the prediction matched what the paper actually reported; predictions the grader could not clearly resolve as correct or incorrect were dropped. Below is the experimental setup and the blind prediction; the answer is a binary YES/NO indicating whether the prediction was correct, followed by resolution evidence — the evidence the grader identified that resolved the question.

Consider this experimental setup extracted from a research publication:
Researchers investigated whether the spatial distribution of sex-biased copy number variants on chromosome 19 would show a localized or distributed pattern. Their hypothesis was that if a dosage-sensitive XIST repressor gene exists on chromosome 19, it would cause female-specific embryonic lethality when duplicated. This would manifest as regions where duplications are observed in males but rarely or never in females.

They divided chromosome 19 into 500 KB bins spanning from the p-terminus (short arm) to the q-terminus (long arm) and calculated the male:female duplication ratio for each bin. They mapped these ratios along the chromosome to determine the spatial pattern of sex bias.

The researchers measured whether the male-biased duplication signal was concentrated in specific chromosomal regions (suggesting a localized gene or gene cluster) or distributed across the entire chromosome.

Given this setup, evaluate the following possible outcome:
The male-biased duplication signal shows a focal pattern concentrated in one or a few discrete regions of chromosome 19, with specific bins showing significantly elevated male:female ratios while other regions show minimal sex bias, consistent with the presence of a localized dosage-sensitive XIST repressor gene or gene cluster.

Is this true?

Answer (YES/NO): YES